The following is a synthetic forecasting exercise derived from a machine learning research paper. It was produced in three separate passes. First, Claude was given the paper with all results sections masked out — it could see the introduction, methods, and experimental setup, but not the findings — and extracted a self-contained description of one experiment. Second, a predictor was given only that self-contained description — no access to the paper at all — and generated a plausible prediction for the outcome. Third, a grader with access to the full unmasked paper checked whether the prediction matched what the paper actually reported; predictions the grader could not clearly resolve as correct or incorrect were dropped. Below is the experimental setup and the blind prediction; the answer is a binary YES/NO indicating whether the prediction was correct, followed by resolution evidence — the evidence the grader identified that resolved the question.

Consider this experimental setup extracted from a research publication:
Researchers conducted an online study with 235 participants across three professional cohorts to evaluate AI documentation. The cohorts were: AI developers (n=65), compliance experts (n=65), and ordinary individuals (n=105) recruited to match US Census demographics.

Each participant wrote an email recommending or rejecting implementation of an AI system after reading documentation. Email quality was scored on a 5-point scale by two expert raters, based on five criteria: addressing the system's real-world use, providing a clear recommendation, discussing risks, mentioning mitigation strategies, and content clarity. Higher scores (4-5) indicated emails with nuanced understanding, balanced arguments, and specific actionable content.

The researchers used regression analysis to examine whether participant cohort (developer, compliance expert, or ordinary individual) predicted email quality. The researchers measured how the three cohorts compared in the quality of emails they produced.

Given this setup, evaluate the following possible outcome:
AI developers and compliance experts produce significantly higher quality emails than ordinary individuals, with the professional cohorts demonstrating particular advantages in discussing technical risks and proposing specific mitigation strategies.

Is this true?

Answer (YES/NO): NO